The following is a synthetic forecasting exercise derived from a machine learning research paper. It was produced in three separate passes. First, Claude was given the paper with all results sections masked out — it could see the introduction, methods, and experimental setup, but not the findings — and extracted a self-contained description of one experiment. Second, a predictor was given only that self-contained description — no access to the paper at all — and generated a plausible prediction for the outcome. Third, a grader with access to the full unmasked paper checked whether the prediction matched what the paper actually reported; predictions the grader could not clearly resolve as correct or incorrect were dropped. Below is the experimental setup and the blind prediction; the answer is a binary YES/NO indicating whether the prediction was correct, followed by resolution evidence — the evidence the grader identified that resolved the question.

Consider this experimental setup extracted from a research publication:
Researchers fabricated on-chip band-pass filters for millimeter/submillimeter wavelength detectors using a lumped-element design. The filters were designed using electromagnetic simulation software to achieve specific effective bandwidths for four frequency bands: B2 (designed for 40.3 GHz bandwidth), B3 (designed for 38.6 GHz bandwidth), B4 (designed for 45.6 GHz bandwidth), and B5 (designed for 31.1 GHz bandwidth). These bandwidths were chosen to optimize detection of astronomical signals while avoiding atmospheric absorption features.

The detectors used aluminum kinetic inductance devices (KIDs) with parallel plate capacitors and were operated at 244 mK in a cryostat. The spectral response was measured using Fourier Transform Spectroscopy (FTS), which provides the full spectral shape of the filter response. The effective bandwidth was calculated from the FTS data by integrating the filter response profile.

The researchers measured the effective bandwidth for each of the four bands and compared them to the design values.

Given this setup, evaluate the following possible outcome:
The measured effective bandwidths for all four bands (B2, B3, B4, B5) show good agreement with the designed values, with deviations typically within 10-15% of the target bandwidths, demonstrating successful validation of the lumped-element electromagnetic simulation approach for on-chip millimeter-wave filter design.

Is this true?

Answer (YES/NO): NO